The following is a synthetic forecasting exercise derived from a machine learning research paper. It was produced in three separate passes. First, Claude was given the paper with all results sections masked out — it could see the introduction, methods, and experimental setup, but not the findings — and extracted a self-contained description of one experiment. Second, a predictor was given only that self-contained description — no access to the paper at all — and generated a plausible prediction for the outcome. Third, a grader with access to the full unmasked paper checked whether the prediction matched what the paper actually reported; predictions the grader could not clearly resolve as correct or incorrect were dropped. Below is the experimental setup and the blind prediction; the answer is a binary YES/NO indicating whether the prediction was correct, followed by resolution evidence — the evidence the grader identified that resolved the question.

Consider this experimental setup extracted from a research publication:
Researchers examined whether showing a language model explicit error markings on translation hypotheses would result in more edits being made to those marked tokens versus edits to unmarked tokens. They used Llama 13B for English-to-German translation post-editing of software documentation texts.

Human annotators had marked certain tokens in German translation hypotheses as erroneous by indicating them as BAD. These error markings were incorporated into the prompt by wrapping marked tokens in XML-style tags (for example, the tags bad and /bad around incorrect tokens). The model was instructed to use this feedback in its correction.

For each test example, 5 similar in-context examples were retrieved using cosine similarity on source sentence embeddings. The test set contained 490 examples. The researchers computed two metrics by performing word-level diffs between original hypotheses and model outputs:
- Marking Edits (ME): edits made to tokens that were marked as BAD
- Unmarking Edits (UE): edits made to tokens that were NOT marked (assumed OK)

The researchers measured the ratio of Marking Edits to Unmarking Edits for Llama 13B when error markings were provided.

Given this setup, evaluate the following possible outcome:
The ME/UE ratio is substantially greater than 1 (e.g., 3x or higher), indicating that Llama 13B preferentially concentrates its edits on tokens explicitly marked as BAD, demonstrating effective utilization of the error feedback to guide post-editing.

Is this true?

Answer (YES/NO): YES